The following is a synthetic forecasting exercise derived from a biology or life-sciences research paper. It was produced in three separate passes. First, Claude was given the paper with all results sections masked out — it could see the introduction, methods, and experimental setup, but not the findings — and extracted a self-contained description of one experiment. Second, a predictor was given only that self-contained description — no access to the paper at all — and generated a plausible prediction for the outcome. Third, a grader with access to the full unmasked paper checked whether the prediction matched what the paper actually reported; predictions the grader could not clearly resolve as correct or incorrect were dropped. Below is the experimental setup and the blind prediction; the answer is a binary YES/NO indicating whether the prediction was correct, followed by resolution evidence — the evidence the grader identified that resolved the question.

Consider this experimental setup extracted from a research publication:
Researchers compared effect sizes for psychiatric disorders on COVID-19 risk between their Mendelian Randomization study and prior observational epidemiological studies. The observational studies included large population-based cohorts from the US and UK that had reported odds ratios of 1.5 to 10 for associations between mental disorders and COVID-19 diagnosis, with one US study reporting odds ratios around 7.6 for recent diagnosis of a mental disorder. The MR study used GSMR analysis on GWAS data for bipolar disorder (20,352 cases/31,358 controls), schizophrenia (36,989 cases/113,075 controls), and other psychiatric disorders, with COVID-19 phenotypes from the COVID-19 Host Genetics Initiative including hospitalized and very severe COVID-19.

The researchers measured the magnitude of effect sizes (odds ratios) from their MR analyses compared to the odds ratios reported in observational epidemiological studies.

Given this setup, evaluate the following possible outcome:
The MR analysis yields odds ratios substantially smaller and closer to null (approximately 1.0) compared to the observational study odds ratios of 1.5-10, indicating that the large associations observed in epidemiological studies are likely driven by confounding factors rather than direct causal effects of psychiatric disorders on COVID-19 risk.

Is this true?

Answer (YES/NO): NO